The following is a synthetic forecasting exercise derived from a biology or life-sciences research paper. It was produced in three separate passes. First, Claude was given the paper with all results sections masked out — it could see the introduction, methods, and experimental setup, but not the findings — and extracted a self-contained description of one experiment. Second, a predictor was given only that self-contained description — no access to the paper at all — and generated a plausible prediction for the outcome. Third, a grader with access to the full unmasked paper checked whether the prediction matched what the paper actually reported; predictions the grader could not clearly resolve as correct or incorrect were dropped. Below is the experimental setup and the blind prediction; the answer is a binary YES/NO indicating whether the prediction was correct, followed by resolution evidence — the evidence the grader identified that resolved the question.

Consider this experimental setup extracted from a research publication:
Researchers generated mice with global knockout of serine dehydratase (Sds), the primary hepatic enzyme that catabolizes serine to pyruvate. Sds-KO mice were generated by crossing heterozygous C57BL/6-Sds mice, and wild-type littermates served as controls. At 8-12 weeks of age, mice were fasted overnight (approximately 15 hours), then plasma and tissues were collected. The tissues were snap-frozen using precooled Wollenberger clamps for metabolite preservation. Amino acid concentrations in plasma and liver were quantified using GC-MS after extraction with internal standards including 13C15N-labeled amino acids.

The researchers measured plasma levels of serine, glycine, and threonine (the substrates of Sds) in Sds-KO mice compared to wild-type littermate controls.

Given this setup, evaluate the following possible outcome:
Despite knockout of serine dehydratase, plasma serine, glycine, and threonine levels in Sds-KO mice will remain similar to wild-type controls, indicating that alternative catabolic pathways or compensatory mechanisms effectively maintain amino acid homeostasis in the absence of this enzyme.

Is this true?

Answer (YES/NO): NO